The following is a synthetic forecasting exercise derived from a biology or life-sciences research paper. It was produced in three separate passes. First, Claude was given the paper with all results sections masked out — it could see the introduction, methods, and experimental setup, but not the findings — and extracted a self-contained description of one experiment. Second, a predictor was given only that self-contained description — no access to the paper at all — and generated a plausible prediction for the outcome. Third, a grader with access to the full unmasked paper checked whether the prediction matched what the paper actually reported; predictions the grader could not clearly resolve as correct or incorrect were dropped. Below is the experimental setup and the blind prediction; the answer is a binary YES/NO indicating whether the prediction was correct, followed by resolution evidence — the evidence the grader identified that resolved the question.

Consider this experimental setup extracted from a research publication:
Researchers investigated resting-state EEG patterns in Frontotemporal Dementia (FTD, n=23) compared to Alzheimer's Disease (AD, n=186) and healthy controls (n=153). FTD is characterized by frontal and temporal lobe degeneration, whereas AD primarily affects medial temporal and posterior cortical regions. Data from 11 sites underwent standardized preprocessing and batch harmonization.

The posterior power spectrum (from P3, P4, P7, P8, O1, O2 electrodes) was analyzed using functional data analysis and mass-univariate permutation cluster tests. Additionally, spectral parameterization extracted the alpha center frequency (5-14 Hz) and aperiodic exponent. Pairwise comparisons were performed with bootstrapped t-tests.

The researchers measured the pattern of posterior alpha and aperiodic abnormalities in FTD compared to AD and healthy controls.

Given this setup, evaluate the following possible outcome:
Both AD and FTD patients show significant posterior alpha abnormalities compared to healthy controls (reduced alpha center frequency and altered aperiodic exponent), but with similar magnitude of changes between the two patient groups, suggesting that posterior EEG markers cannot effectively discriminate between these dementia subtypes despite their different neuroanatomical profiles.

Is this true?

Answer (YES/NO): NO